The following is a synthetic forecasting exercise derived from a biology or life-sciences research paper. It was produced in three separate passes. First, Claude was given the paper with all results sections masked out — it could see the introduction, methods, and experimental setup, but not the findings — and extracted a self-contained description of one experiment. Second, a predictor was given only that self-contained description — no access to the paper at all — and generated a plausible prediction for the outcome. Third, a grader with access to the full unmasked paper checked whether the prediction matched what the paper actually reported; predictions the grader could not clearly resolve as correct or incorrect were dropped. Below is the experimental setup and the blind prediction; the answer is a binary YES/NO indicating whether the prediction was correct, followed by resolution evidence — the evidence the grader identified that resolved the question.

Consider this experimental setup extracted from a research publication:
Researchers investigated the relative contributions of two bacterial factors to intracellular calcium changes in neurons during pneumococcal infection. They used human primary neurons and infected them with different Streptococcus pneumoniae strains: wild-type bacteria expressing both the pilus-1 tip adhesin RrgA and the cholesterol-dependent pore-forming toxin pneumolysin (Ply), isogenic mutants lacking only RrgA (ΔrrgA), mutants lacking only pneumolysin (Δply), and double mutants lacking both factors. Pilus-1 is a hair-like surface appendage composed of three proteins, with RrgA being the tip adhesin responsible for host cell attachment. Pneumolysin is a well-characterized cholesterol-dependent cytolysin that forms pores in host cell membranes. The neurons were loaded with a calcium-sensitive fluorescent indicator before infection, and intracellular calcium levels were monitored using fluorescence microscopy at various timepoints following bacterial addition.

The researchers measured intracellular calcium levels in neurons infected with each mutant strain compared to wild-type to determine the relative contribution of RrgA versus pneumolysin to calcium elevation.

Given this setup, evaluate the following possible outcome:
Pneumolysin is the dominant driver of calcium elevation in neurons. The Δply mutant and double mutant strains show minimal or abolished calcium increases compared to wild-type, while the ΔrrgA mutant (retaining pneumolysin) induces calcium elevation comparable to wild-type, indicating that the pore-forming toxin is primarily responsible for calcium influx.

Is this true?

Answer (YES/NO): NO